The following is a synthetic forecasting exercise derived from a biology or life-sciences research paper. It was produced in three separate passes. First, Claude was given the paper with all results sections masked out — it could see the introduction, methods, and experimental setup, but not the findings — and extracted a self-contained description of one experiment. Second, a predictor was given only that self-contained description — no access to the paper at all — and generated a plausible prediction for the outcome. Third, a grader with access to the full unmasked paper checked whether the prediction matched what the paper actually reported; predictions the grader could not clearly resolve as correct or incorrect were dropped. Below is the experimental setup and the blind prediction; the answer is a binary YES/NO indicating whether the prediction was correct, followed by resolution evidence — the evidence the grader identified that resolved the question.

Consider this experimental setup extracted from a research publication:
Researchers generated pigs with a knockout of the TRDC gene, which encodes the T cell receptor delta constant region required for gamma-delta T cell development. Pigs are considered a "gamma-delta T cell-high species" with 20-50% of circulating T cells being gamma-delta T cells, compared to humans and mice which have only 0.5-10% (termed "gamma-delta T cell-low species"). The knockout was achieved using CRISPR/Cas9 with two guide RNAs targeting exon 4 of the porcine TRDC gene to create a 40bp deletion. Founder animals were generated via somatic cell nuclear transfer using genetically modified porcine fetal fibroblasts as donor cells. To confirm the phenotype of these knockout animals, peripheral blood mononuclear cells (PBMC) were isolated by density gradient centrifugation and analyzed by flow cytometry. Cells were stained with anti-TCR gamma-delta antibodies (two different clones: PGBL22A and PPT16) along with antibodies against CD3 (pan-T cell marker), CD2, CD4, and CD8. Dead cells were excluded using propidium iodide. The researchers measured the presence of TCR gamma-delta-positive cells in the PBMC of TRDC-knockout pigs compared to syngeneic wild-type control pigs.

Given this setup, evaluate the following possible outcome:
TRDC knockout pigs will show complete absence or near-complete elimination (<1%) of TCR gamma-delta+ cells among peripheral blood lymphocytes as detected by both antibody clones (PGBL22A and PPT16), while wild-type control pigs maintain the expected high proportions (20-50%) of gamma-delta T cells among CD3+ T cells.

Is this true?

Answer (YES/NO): YES